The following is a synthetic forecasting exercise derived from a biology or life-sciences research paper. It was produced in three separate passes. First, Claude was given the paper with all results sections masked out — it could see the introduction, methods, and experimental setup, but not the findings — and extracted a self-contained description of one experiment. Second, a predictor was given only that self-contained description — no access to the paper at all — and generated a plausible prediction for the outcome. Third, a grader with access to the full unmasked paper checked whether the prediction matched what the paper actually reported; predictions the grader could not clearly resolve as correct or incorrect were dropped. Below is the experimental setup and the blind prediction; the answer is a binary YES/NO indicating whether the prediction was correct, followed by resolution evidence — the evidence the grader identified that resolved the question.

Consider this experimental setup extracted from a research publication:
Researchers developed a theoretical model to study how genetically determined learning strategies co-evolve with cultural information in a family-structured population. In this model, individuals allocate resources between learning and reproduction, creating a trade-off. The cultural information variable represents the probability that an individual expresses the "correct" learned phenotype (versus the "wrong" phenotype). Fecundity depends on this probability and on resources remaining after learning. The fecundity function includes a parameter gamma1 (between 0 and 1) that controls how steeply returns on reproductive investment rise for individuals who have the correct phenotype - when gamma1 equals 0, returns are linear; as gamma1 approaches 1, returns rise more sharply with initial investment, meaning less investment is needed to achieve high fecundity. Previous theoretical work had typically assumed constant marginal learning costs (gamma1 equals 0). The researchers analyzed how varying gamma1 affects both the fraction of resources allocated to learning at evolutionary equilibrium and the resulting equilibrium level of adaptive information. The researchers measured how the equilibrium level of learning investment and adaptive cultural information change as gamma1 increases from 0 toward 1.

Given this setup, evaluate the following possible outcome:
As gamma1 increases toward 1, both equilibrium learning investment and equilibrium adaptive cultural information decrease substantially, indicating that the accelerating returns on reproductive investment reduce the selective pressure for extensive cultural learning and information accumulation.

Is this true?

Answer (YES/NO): NO